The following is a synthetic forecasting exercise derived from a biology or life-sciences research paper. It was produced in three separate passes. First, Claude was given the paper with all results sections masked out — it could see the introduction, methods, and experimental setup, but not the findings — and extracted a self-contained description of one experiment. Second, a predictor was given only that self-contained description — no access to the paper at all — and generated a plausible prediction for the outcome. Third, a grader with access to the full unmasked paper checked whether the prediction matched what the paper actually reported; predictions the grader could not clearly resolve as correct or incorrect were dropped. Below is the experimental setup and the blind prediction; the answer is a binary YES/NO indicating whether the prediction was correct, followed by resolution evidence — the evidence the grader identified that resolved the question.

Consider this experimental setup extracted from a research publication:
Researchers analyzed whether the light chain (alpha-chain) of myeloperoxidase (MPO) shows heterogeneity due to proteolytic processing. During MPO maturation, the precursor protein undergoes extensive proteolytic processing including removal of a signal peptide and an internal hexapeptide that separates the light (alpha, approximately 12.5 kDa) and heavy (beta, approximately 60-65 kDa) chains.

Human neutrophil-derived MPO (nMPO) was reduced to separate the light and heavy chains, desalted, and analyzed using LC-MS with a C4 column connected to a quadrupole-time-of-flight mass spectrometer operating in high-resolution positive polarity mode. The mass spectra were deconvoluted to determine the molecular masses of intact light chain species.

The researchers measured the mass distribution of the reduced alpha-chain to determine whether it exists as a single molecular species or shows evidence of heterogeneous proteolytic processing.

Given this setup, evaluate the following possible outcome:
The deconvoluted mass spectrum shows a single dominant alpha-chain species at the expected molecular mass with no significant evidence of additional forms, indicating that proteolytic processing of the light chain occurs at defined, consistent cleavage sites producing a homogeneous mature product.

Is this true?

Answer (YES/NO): NO